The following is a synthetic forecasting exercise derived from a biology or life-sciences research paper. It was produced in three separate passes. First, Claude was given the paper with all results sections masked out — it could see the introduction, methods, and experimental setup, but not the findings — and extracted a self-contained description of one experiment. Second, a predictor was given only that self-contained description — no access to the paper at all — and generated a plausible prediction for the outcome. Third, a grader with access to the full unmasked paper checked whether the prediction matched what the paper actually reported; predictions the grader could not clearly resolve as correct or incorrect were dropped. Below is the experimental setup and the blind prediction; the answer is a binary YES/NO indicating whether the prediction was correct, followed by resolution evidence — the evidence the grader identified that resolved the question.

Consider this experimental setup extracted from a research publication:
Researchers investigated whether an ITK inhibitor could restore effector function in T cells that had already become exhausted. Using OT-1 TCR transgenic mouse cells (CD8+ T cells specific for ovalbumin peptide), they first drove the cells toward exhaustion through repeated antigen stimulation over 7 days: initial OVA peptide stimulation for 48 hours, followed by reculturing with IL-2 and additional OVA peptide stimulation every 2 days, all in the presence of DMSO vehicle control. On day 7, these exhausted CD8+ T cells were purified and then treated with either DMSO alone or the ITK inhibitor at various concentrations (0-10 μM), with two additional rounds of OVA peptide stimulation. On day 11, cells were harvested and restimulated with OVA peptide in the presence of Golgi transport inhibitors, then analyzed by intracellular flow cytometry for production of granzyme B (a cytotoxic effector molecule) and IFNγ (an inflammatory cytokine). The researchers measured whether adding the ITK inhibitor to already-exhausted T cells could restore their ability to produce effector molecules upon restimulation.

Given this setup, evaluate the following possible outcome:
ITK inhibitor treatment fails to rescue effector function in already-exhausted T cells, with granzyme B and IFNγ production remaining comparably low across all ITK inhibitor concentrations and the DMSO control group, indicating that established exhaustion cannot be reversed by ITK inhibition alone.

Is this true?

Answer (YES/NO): NO